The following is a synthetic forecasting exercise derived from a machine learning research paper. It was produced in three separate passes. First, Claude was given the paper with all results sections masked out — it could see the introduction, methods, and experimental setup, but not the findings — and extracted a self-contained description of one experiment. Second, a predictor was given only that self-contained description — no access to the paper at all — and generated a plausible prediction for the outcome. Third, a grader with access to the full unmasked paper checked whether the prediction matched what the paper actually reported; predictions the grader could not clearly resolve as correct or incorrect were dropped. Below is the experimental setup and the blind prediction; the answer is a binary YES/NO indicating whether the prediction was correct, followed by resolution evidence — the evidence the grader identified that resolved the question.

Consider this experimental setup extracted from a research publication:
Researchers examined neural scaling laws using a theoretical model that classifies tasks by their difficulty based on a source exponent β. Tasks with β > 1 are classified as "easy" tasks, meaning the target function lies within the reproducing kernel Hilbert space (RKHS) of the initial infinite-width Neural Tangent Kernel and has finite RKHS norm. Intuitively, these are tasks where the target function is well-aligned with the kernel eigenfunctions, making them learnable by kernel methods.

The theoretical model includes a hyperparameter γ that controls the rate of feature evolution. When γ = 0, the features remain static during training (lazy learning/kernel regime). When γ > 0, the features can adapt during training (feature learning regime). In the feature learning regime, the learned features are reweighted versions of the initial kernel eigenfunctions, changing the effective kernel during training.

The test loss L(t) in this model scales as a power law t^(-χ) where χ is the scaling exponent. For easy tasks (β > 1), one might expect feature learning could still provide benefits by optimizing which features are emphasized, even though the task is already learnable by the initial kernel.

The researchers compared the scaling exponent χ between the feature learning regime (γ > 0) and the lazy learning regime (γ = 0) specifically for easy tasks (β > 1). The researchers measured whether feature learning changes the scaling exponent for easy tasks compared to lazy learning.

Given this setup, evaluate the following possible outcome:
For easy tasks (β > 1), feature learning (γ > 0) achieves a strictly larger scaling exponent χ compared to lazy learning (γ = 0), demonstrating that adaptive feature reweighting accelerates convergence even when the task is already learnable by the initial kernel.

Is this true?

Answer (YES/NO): NO